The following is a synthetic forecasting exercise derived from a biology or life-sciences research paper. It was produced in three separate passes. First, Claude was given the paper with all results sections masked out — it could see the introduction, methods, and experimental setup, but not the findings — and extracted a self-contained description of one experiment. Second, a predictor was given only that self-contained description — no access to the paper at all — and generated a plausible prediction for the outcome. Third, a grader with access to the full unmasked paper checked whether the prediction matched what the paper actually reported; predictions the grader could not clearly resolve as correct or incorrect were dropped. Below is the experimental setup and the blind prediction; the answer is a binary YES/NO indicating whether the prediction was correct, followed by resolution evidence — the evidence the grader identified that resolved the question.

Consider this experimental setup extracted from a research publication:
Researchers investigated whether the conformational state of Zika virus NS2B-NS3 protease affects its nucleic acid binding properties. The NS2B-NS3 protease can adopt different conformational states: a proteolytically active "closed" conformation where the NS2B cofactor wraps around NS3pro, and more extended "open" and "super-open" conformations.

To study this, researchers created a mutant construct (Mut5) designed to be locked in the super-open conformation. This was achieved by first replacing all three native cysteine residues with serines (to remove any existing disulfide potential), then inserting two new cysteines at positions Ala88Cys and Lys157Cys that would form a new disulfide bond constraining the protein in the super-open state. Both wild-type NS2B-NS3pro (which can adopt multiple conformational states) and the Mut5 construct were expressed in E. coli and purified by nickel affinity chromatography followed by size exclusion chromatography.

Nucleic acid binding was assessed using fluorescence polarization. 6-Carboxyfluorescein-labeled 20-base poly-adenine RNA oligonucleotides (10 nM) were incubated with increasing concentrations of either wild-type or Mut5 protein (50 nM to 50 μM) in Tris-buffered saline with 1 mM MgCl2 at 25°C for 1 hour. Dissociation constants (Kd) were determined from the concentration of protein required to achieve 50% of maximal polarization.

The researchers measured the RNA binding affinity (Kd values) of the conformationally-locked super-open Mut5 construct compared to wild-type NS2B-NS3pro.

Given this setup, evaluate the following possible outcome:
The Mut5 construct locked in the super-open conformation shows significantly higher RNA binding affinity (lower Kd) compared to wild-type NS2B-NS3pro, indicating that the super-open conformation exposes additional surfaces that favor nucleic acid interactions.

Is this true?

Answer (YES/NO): NO